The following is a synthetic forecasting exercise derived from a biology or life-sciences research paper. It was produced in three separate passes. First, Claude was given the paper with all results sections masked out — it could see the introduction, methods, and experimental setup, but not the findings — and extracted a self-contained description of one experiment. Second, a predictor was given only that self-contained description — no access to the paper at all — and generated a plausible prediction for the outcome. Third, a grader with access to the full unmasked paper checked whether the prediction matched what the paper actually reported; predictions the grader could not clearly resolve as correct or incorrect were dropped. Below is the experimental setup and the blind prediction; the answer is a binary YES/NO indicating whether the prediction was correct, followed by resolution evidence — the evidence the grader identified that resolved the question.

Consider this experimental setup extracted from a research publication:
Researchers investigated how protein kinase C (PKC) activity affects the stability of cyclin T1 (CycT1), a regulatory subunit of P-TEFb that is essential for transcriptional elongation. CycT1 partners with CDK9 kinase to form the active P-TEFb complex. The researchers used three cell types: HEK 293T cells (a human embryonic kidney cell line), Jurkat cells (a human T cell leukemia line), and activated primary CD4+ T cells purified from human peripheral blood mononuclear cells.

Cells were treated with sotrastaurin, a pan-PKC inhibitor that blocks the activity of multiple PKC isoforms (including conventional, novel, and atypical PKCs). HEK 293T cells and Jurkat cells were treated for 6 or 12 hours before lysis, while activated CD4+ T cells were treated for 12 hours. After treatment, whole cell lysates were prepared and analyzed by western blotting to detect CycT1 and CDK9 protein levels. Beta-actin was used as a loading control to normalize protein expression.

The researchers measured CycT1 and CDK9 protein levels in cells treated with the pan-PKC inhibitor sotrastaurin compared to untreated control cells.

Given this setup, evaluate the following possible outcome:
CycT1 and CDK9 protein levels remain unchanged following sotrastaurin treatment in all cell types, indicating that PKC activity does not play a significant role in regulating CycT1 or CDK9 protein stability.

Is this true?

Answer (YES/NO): NO